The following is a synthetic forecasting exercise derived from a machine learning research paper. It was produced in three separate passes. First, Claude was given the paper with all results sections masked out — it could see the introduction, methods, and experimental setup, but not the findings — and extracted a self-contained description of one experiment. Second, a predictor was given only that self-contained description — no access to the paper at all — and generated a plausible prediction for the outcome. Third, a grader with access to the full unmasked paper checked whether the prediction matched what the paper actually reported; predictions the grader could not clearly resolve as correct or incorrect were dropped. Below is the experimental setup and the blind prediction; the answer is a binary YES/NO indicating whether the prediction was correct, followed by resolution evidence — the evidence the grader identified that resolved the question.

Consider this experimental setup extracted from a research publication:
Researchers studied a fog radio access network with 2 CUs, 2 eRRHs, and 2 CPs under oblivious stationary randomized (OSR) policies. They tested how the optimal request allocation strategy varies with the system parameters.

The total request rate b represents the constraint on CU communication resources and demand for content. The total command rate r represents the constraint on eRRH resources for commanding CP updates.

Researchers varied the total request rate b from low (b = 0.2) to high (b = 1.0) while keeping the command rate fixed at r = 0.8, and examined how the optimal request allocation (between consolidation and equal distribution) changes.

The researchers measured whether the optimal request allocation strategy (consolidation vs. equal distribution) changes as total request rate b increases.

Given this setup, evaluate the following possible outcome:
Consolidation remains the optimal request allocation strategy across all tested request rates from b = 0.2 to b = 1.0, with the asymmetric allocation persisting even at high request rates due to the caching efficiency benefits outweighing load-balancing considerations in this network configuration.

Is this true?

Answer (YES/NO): NO